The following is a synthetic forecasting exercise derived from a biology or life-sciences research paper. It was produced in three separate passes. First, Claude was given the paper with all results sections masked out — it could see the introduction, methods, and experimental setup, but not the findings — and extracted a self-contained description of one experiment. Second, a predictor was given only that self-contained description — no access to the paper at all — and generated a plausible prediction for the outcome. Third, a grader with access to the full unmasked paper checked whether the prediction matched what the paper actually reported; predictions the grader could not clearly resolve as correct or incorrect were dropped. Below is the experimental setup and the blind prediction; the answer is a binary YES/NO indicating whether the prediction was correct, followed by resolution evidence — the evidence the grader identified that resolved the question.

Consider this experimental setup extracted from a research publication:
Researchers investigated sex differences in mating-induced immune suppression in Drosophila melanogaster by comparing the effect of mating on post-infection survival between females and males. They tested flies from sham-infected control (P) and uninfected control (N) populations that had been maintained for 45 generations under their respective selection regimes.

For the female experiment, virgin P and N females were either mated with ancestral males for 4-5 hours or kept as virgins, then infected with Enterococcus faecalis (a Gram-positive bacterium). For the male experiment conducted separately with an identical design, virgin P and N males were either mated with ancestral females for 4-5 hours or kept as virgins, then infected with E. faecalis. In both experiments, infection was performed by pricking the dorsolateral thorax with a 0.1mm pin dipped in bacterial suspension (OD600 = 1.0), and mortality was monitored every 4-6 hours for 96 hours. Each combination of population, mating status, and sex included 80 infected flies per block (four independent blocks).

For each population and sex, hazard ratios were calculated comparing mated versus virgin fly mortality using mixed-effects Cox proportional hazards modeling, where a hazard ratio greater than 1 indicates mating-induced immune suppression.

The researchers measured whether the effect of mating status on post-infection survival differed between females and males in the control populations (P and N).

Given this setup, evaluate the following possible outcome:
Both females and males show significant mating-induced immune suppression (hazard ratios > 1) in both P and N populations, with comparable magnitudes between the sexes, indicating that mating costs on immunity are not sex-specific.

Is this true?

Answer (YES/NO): NO